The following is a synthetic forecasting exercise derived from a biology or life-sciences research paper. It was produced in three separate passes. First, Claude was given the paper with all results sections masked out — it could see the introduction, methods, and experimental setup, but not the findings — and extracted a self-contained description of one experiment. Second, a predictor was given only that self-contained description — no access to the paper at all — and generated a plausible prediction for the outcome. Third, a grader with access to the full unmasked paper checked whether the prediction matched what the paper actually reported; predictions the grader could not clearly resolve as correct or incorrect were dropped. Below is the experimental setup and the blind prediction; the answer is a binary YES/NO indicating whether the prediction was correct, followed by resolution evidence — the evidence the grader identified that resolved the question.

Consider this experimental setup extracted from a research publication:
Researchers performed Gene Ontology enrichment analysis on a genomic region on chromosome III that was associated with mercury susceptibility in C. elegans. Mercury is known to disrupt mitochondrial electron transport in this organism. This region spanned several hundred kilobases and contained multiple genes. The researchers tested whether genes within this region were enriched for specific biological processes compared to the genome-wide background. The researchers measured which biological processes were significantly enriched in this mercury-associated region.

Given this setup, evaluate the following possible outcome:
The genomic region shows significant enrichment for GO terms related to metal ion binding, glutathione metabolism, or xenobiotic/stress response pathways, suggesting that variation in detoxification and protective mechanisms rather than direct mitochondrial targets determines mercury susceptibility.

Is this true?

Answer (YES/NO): NO